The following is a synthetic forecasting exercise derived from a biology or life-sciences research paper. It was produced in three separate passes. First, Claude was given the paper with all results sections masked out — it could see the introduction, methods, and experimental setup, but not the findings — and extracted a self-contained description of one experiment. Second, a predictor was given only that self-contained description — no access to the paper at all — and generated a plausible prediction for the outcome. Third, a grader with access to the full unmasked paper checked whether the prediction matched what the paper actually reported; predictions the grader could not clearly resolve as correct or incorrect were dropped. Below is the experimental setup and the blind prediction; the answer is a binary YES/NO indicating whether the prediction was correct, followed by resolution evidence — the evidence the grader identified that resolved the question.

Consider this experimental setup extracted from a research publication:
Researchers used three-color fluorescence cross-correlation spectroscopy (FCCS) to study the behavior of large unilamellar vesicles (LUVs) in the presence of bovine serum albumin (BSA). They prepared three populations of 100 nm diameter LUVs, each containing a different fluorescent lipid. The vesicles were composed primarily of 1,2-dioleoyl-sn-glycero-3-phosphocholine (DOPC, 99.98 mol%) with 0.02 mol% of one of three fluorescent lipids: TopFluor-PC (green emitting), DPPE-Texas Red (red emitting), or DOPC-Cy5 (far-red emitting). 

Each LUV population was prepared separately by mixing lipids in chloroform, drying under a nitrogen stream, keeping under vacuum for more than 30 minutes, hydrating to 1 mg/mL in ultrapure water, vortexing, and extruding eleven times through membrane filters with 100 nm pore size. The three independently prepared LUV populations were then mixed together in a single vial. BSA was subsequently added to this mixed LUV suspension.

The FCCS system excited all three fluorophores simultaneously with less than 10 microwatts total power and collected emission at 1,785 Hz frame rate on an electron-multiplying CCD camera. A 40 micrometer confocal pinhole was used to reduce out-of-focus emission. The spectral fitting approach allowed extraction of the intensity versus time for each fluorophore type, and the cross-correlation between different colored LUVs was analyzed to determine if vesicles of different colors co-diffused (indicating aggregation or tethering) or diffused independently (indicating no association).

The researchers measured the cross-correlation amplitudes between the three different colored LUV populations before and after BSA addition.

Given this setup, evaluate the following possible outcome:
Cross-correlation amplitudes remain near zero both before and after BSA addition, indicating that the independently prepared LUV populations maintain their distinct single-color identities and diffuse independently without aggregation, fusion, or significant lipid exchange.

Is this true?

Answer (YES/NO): NO